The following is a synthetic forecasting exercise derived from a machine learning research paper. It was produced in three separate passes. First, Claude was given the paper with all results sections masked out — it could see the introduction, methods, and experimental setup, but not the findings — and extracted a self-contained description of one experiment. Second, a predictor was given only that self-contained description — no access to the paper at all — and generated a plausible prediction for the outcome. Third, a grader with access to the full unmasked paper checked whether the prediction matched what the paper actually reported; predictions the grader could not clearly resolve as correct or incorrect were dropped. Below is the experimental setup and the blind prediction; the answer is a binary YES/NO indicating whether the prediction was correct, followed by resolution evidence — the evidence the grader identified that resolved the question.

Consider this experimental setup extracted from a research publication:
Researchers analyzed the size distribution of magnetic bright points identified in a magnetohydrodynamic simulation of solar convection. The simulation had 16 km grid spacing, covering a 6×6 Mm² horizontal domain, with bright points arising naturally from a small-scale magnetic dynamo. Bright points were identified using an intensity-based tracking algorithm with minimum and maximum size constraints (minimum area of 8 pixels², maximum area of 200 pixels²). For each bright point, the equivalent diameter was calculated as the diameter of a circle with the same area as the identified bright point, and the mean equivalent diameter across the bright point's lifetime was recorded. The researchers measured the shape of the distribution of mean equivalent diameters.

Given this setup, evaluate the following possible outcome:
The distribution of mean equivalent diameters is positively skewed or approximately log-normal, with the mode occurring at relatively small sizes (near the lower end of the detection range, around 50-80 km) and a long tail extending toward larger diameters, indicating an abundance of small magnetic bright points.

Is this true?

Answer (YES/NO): YES